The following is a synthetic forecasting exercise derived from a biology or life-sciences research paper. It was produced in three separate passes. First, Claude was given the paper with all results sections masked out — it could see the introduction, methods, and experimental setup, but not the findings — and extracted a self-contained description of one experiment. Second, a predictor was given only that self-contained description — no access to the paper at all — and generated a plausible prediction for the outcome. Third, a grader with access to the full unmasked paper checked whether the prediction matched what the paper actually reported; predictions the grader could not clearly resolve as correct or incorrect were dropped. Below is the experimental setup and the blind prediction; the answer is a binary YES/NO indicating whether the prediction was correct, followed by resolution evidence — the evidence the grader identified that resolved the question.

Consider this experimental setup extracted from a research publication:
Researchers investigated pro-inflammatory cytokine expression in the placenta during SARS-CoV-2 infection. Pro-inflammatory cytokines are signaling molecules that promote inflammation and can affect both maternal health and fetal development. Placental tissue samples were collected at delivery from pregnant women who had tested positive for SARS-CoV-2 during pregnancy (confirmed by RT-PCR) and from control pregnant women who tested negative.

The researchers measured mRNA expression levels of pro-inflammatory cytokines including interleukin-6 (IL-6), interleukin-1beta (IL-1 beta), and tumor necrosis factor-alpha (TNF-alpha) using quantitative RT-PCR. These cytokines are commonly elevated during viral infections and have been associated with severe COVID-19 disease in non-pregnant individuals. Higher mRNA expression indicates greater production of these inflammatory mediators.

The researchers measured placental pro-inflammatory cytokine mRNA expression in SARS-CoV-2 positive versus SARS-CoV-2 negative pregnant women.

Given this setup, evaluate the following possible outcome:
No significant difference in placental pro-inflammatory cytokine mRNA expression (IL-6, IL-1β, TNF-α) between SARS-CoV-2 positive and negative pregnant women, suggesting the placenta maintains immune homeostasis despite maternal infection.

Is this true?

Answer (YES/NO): NO